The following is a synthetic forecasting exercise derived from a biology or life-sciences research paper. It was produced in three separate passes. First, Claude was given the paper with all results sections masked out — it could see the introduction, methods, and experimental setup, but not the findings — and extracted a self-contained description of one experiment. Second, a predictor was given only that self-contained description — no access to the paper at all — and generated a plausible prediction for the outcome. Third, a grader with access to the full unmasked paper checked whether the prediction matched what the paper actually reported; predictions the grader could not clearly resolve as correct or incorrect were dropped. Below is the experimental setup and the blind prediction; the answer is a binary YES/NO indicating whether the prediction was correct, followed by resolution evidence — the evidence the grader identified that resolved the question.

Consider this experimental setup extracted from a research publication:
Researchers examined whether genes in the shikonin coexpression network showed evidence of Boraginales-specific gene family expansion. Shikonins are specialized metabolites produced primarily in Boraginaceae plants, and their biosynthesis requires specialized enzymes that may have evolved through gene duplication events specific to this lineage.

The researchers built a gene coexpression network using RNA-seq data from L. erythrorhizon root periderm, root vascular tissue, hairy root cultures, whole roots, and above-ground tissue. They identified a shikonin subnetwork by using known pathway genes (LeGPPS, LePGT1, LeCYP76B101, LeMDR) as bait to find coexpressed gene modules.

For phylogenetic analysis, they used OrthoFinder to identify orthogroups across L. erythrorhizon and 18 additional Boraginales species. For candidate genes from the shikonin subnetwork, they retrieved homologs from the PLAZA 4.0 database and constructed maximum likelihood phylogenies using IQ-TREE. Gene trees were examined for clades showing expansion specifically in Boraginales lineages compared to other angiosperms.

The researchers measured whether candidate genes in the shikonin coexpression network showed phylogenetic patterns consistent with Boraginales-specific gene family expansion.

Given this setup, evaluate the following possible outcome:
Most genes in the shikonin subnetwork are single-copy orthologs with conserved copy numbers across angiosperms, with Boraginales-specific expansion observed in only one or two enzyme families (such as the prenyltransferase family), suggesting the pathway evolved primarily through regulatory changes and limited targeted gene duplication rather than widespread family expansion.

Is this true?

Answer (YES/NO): NO